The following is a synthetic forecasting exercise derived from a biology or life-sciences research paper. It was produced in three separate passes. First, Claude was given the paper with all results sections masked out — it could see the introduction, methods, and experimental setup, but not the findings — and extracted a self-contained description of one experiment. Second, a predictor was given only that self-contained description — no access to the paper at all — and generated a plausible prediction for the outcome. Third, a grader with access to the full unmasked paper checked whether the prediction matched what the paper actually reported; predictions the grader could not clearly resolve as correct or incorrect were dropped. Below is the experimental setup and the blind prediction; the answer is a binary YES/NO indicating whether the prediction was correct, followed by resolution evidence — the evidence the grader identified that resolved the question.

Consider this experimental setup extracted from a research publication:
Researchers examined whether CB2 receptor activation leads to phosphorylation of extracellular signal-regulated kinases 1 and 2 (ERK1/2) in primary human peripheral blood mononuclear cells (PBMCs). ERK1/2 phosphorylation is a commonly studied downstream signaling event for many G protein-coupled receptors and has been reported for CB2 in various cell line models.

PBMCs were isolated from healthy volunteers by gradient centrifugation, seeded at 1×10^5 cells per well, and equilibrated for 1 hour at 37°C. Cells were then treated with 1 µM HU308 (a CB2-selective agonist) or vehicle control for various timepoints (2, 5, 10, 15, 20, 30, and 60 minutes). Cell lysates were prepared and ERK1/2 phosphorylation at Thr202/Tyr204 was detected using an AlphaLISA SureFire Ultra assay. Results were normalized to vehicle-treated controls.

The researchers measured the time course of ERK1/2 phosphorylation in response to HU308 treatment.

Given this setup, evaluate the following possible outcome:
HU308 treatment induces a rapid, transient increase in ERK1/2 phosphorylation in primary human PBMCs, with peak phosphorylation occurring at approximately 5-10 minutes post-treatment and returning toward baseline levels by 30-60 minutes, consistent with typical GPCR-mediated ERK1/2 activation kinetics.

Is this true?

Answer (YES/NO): NO